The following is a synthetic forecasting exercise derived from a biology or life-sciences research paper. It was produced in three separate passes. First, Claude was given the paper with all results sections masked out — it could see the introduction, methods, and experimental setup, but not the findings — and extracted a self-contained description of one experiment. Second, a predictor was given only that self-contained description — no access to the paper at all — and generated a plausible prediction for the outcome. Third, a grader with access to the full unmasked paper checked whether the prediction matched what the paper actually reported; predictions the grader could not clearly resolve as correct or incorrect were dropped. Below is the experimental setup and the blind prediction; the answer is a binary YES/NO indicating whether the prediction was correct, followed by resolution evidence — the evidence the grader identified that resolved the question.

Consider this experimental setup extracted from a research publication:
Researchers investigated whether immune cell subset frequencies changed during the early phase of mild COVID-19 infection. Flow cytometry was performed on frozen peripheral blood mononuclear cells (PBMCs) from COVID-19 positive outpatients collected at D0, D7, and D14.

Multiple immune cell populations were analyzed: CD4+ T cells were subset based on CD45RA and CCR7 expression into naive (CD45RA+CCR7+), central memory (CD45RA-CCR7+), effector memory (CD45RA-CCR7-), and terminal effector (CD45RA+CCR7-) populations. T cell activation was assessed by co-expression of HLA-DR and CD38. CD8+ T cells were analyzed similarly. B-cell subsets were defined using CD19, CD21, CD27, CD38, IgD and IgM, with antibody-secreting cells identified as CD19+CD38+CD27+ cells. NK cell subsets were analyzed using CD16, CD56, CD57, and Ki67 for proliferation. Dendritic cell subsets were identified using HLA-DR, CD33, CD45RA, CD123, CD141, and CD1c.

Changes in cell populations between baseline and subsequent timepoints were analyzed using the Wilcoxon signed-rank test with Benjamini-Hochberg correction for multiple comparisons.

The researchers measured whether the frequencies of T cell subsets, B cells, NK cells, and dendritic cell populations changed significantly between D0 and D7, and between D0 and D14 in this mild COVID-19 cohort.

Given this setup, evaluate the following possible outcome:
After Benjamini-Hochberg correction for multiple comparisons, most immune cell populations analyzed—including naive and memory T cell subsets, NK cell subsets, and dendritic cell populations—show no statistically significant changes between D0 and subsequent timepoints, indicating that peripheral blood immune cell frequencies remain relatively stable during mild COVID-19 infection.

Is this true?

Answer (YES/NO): NO